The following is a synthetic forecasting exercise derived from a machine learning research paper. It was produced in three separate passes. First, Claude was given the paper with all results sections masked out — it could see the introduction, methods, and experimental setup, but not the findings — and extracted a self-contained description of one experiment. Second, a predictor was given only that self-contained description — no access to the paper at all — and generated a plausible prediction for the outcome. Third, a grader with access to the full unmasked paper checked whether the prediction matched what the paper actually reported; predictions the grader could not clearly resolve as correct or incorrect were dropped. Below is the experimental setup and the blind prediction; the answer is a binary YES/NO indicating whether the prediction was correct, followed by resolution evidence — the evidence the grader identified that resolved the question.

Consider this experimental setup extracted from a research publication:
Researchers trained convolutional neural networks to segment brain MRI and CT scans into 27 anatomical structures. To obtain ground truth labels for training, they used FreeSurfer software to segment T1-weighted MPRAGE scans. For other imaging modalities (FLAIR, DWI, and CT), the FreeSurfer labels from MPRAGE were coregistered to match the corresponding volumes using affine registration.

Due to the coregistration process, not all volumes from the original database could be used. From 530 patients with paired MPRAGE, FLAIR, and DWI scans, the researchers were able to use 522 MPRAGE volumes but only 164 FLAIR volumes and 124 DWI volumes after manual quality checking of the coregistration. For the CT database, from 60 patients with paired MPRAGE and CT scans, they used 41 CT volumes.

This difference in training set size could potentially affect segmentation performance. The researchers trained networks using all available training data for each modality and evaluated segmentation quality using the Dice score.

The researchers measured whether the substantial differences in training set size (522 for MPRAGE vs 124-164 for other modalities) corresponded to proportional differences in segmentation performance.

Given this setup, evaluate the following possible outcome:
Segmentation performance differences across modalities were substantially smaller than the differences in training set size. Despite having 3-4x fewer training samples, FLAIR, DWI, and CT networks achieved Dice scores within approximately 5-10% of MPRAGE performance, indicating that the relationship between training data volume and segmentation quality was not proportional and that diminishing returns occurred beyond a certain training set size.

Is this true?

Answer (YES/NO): YES